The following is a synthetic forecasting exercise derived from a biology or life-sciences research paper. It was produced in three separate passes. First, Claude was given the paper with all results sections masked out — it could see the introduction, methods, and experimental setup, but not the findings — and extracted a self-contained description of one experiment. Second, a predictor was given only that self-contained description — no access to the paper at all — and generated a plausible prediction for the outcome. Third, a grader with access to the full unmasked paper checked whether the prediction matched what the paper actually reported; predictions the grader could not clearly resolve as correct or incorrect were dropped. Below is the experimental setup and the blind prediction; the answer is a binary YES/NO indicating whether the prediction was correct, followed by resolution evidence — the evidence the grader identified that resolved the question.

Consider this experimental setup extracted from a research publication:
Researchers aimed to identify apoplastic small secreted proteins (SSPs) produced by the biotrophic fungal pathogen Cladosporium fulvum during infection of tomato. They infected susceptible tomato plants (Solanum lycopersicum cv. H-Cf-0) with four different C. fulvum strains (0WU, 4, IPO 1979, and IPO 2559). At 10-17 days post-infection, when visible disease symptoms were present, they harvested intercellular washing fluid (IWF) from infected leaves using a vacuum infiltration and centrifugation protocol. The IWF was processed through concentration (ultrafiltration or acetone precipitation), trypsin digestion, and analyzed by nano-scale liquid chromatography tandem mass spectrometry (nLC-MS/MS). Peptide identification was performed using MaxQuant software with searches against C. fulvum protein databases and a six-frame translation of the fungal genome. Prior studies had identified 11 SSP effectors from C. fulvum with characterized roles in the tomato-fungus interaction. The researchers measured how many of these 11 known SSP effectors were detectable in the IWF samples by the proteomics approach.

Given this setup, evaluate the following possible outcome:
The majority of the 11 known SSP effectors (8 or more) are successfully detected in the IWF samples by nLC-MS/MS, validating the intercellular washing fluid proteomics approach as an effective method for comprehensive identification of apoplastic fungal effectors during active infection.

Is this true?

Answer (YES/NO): YES